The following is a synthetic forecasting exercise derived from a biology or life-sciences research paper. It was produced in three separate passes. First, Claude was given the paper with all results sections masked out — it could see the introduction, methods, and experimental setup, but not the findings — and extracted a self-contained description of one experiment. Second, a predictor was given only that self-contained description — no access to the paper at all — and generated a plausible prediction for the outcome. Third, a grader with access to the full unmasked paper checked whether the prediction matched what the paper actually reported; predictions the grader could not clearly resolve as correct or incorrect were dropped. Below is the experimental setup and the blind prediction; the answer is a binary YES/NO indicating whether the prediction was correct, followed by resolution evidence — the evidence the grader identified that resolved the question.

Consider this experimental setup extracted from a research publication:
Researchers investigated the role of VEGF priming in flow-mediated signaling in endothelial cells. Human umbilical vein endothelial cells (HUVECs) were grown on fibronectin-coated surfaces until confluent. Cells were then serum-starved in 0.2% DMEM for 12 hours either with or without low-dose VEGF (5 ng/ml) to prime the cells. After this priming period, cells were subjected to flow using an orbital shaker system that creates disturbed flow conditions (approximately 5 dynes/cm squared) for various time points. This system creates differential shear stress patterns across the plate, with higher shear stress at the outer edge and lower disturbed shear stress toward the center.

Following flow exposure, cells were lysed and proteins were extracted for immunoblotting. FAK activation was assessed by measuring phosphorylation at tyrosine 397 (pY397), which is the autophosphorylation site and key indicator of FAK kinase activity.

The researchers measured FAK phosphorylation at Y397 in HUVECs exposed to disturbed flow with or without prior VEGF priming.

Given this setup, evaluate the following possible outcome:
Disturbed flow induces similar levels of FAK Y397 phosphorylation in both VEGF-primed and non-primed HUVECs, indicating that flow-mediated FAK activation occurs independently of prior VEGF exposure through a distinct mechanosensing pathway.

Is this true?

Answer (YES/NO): NO